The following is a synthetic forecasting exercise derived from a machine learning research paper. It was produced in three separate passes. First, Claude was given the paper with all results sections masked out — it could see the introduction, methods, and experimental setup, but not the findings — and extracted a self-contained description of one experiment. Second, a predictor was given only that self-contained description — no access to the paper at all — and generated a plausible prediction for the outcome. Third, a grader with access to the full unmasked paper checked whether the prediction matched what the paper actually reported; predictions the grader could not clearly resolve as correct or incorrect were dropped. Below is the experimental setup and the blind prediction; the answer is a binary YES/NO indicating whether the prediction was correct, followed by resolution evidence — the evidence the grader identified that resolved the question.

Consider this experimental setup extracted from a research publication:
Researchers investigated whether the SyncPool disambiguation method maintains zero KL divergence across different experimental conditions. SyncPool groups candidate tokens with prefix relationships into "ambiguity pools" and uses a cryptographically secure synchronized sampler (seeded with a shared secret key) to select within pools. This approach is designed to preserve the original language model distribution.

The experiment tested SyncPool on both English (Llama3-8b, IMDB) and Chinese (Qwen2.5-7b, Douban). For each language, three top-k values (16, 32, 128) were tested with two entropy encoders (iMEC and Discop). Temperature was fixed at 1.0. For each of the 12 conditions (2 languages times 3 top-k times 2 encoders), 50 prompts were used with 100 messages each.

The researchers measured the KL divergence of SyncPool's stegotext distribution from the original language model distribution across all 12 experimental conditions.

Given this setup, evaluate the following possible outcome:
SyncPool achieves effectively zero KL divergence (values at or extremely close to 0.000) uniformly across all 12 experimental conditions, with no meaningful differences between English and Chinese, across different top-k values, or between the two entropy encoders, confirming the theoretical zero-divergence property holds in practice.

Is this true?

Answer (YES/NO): YES